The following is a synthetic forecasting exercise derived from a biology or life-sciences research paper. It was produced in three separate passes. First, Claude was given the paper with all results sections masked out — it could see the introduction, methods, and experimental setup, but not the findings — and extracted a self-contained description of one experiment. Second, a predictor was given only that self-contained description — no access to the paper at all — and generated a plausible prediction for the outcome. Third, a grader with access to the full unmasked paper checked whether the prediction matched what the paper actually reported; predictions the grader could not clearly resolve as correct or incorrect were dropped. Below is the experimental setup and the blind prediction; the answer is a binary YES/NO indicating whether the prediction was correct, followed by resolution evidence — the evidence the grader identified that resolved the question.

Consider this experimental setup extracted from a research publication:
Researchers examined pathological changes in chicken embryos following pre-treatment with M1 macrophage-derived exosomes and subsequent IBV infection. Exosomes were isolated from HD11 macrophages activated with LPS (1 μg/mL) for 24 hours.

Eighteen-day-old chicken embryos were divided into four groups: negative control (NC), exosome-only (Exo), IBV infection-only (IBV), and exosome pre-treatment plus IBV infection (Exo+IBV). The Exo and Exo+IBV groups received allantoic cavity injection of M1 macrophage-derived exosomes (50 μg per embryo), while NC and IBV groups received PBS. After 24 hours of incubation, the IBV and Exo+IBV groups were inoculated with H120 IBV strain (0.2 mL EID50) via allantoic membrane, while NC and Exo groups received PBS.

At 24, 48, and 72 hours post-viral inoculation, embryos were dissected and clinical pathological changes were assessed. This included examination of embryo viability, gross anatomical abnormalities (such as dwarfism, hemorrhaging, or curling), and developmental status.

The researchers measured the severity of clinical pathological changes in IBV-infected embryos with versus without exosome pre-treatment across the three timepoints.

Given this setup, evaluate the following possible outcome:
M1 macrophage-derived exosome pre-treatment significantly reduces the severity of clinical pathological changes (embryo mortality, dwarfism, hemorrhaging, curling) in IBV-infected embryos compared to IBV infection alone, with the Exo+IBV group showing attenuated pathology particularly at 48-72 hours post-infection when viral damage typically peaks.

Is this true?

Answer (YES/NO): NO